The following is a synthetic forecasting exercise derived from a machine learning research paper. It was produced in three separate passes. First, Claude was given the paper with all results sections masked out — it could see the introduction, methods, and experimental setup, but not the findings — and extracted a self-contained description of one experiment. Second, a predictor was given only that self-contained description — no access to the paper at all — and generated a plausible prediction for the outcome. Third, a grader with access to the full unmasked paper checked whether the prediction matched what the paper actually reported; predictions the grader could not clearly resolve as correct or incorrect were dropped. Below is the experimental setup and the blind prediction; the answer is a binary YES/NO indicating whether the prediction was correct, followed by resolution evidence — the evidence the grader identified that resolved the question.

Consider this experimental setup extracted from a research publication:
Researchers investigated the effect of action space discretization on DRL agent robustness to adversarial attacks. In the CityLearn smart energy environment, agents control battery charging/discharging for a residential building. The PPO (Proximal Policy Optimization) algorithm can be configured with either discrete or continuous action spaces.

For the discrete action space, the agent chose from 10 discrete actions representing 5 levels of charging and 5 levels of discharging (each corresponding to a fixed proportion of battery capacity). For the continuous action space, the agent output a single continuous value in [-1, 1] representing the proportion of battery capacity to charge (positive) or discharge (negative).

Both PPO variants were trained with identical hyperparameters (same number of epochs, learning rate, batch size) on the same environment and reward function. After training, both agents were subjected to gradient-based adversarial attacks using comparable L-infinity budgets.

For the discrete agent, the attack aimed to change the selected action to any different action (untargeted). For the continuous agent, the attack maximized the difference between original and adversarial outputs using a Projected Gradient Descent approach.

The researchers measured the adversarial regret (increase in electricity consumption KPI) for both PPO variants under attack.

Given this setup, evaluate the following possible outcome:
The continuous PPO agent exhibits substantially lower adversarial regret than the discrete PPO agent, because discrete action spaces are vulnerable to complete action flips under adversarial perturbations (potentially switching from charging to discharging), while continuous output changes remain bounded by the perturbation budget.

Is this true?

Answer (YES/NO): NO